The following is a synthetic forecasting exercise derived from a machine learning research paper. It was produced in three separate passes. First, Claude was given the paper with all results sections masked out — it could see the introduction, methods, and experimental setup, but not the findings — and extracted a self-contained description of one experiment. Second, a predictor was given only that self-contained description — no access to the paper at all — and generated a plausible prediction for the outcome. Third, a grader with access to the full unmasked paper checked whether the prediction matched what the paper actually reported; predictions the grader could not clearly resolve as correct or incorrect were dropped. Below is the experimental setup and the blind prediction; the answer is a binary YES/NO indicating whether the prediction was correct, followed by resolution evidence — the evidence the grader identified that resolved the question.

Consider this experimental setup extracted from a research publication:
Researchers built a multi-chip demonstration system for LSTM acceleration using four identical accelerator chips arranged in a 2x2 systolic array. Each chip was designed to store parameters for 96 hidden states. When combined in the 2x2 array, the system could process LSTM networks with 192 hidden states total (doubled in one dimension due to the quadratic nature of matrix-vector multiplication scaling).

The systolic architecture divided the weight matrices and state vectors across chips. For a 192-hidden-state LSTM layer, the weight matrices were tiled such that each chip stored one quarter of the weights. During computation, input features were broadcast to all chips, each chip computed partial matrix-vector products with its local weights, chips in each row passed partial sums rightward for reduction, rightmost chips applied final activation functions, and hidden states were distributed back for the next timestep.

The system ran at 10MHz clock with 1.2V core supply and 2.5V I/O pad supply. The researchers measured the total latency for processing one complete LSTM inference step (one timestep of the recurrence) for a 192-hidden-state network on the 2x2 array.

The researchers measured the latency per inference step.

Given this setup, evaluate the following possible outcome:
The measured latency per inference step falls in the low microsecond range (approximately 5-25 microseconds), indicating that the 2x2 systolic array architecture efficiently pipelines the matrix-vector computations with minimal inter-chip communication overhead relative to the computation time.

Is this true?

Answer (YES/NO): NO